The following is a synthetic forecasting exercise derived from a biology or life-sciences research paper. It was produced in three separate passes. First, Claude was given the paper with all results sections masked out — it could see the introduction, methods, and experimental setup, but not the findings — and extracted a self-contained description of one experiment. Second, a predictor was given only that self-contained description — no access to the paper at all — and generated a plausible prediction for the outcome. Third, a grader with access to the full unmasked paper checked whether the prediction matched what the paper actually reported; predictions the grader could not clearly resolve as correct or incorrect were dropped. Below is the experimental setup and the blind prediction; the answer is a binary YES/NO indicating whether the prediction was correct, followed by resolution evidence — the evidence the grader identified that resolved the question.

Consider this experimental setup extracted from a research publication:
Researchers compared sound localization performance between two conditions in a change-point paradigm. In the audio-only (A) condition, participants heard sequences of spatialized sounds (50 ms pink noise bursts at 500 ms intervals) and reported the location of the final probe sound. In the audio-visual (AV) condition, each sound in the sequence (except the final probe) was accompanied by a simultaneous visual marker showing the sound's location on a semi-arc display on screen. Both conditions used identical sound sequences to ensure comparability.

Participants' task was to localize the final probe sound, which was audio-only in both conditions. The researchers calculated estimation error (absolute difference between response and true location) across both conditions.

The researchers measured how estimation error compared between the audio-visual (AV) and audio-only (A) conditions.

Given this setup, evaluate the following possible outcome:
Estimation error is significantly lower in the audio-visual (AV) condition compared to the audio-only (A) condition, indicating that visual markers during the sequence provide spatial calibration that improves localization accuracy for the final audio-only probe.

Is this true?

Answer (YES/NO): YES